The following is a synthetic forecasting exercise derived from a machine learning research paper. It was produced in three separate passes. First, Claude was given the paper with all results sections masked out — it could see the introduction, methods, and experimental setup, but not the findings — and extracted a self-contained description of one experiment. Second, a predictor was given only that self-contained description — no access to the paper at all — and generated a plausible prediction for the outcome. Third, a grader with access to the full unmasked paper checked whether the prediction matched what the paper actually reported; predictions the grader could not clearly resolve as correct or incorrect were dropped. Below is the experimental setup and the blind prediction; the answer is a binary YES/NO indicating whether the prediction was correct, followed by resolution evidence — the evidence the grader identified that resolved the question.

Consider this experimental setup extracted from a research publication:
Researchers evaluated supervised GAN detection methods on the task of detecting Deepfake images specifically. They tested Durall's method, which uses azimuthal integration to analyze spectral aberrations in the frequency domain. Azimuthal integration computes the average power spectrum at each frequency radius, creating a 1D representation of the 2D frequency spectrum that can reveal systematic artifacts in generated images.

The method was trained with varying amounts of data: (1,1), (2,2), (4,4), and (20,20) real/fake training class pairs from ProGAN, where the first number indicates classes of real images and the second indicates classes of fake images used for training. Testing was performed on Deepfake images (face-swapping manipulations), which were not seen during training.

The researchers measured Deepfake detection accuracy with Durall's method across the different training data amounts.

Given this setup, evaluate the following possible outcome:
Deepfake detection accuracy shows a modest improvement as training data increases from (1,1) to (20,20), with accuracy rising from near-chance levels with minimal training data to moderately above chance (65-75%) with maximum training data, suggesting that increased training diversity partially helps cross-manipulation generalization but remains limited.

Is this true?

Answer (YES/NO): NO